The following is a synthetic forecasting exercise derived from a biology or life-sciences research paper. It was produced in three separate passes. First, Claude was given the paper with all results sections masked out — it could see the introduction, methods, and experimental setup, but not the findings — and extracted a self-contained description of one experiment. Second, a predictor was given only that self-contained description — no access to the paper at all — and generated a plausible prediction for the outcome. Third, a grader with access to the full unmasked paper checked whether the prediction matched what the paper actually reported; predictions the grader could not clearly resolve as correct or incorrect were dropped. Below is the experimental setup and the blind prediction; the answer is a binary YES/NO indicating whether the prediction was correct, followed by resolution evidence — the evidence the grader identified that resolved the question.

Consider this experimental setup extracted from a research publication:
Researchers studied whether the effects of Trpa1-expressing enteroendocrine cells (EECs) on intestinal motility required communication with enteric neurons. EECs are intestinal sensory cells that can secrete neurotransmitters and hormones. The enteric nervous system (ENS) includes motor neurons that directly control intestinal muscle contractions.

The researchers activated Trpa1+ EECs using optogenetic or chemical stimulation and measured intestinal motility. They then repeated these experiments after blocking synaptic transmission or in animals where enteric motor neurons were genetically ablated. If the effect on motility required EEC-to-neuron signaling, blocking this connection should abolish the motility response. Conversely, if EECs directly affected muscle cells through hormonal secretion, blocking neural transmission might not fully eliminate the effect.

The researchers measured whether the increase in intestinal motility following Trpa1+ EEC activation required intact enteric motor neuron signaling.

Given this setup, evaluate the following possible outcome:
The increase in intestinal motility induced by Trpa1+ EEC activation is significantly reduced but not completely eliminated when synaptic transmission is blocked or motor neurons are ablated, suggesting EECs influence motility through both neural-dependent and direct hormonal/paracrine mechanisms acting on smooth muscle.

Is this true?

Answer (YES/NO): NO